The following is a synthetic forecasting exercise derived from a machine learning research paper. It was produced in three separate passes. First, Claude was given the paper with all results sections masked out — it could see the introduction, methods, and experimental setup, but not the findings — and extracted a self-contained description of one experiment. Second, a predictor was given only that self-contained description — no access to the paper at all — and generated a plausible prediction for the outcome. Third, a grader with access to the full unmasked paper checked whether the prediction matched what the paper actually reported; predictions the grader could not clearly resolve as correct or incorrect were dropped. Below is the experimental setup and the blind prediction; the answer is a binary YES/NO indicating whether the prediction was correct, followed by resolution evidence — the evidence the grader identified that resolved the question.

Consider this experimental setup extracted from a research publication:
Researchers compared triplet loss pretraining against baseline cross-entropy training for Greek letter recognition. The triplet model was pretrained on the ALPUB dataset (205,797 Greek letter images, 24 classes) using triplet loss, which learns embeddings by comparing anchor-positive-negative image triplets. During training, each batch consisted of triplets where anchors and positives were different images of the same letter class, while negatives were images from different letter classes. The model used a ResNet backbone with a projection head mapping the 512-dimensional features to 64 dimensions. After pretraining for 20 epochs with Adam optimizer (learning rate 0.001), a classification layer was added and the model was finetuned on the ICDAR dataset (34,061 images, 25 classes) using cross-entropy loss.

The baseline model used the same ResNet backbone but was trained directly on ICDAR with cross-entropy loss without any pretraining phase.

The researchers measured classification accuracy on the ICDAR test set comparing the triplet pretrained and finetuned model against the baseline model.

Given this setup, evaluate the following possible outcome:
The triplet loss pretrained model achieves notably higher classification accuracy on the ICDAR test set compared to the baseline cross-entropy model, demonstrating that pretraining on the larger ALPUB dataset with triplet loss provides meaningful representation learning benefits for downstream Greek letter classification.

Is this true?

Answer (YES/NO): NO